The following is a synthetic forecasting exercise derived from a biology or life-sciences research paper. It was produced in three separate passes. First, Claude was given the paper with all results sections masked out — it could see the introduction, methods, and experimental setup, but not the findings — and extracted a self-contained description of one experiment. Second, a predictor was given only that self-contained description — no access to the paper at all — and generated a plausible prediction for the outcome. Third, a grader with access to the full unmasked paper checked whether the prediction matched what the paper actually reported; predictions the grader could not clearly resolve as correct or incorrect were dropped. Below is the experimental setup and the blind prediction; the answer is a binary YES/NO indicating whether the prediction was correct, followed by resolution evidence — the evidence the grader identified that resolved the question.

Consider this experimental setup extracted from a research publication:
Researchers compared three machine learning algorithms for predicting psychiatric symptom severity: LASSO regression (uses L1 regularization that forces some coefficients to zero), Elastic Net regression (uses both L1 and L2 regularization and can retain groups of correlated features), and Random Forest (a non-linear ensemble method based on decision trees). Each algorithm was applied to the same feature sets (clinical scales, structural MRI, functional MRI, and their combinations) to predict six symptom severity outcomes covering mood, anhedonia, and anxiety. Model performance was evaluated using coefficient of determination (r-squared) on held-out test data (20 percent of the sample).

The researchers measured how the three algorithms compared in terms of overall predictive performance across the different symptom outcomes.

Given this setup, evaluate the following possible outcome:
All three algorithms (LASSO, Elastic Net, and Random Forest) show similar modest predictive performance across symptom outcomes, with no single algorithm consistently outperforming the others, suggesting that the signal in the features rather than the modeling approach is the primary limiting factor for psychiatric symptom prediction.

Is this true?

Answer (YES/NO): NO